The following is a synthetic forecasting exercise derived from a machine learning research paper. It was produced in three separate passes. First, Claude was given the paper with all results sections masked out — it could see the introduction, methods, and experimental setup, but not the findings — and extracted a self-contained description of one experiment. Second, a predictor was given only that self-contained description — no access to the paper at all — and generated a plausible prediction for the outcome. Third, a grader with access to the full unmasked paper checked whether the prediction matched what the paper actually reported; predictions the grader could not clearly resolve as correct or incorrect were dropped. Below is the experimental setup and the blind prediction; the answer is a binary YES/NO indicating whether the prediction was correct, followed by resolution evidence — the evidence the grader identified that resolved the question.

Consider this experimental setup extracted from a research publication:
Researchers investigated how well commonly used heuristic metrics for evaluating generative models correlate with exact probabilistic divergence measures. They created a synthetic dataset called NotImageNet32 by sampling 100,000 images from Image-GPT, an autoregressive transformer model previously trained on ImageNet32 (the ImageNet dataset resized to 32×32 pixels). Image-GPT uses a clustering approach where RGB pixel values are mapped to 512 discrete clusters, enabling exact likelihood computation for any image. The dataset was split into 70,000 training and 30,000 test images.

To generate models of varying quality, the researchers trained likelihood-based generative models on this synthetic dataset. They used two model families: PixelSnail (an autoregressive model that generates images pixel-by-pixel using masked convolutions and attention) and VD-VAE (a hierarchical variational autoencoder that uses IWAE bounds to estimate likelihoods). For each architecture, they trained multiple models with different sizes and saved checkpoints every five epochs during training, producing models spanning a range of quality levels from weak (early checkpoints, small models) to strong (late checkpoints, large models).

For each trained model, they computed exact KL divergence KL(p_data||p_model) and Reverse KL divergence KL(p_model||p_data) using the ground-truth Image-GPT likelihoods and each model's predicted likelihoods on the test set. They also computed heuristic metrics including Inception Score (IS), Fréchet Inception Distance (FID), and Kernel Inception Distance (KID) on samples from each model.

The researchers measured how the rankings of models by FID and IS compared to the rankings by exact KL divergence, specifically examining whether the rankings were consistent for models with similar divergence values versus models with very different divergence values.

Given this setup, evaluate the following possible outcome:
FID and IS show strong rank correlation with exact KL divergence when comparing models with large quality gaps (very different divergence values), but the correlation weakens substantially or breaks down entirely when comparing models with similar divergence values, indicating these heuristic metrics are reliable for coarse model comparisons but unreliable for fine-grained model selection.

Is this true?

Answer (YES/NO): YES